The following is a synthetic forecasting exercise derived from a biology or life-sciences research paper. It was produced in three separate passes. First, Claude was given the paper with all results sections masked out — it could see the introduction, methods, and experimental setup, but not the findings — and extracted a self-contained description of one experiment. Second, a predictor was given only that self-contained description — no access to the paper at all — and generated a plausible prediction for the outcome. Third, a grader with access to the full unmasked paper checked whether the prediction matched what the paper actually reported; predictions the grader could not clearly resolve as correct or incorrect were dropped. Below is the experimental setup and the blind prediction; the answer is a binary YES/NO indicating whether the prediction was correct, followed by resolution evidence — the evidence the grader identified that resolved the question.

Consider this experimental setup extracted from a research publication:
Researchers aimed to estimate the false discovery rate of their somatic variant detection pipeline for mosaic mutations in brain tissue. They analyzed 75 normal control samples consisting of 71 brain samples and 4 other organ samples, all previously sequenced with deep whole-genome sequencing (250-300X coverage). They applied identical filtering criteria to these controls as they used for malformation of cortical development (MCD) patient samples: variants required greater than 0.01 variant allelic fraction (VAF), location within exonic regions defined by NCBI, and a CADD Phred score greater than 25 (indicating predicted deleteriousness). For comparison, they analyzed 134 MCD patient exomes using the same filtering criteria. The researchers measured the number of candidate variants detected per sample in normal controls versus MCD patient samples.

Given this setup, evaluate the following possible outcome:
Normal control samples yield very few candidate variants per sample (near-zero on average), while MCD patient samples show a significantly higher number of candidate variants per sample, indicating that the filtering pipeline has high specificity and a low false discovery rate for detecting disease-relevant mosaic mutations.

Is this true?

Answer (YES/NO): YES